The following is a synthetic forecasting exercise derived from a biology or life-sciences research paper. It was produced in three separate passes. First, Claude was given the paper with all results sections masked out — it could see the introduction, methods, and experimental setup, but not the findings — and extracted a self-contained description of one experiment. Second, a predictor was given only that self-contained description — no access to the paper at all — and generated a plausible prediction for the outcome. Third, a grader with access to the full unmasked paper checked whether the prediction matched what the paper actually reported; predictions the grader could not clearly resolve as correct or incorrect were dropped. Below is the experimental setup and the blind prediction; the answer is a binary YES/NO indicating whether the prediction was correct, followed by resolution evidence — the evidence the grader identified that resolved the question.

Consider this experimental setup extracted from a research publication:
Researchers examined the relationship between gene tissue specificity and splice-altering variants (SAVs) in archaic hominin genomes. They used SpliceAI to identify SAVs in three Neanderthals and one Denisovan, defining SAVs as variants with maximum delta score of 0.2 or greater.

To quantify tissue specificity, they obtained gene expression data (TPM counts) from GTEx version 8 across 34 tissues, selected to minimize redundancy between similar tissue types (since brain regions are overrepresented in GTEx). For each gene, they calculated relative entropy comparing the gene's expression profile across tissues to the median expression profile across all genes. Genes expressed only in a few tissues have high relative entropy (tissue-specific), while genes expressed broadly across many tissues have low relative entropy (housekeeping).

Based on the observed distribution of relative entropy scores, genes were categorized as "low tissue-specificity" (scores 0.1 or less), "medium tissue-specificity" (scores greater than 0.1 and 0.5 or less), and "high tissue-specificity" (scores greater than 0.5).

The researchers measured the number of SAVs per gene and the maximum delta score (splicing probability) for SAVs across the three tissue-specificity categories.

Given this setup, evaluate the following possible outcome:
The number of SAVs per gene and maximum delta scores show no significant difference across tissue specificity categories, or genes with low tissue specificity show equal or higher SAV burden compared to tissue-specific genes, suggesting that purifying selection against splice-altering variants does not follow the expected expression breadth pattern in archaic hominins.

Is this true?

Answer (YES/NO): NO